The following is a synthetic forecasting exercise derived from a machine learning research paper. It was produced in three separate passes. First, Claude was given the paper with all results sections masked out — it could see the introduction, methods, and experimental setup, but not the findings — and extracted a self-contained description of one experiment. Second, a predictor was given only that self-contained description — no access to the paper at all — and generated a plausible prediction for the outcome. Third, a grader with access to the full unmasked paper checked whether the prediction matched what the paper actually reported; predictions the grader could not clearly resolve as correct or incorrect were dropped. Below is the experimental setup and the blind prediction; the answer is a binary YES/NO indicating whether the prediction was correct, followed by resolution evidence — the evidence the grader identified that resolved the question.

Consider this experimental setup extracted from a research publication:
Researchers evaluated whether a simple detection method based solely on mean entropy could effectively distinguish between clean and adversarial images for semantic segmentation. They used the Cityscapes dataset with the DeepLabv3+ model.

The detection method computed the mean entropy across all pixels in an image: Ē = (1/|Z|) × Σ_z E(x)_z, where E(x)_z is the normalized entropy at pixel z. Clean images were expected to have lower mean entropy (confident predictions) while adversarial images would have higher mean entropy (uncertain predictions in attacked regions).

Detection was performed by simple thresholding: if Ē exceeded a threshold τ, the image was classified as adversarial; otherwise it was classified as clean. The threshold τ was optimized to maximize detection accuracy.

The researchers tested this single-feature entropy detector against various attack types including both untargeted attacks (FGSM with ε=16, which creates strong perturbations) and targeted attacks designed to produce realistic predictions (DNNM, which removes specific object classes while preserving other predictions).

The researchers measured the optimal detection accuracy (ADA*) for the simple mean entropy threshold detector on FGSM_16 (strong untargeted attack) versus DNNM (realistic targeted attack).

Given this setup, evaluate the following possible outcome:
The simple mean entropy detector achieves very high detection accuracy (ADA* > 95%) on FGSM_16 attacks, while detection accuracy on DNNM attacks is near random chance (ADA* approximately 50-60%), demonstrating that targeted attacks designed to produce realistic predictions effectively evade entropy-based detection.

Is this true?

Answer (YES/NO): NO